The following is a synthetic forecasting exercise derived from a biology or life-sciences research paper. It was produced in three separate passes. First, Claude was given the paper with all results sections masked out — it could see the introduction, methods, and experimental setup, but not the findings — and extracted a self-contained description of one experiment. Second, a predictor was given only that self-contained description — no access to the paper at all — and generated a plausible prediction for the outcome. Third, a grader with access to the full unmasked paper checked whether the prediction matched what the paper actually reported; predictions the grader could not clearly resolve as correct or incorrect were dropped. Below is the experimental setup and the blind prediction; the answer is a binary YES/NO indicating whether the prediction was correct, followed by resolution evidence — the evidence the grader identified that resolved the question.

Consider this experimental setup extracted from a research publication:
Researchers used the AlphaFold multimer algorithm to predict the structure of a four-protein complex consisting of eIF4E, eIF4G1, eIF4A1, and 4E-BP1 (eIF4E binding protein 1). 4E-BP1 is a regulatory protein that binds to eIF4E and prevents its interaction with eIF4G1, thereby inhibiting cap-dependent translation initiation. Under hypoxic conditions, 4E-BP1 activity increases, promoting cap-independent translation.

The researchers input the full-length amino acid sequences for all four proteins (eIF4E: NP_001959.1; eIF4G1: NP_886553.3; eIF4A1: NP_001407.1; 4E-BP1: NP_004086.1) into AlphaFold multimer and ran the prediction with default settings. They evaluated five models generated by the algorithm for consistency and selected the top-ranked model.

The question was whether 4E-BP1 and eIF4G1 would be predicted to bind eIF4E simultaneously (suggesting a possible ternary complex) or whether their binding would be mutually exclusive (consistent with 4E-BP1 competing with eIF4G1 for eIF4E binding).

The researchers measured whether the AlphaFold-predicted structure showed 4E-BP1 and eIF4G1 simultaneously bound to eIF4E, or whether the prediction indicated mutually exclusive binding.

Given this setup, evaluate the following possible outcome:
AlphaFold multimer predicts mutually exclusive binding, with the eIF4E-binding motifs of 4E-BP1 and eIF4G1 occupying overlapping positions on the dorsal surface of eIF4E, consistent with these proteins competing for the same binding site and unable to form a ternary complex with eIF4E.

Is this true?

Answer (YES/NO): YES